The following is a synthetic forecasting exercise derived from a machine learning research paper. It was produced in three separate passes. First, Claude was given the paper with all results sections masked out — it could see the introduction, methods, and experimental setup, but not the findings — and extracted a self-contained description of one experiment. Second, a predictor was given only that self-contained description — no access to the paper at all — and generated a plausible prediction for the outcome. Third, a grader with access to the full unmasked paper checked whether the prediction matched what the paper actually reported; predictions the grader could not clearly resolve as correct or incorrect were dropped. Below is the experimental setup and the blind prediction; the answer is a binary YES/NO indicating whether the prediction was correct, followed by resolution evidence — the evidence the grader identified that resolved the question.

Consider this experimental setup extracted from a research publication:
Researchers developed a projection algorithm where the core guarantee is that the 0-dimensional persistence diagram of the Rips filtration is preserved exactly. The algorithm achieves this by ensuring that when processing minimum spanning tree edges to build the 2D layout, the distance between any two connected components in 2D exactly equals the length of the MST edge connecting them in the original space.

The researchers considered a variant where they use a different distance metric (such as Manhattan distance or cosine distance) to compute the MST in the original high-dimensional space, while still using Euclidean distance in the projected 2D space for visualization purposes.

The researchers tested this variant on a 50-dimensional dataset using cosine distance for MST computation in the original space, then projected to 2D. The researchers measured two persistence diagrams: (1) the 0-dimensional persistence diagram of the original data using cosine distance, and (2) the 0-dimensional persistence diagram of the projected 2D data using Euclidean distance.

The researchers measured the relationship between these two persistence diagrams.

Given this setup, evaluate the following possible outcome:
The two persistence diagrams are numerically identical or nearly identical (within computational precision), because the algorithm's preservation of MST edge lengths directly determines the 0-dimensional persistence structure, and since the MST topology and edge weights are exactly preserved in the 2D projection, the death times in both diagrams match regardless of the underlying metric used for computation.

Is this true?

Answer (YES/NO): YES